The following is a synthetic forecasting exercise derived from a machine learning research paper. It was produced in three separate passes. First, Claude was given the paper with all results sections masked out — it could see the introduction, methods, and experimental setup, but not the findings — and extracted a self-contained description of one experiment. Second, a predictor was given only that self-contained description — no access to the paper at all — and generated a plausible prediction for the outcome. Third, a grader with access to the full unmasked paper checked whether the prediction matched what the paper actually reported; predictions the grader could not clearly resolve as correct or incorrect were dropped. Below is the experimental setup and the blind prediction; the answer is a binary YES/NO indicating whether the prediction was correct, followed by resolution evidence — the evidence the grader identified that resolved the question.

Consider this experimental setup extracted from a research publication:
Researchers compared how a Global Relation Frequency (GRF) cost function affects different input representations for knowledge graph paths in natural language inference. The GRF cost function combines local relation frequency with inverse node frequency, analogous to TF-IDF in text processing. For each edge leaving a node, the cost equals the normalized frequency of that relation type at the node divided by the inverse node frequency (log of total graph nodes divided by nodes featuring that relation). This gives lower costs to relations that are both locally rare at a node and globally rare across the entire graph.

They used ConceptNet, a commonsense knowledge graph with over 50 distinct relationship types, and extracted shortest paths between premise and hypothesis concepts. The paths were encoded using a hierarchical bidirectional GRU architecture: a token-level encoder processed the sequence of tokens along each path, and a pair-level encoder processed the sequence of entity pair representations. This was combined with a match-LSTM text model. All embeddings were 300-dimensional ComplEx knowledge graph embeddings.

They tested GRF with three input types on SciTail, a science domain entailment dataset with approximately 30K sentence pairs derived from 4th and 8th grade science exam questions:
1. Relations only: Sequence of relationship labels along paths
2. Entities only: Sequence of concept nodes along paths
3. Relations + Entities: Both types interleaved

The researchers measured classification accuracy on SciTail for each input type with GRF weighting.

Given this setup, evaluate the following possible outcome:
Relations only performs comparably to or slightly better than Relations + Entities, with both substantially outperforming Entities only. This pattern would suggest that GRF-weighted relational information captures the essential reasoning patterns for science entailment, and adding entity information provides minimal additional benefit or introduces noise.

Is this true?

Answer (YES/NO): NO